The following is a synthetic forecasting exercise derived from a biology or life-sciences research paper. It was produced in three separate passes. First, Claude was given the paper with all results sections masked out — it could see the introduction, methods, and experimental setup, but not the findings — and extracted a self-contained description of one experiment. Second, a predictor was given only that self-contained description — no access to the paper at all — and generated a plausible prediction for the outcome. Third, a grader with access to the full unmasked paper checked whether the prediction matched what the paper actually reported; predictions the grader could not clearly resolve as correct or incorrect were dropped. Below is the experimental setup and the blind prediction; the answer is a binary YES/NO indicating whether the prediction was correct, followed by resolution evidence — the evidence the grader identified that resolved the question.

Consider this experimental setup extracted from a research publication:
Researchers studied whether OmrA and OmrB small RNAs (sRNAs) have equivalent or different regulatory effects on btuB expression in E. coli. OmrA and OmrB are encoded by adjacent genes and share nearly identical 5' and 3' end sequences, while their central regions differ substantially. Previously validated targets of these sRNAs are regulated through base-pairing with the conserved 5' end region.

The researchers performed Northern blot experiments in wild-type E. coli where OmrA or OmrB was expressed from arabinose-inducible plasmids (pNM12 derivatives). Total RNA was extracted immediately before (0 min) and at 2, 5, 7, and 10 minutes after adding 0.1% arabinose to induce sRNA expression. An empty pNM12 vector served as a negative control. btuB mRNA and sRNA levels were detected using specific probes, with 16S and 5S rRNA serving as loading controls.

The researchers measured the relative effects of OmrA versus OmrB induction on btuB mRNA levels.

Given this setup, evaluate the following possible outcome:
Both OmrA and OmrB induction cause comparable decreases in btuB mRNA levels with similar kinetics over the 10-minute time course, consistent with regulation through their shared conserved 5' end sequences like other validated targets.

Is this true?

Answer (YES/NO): NO